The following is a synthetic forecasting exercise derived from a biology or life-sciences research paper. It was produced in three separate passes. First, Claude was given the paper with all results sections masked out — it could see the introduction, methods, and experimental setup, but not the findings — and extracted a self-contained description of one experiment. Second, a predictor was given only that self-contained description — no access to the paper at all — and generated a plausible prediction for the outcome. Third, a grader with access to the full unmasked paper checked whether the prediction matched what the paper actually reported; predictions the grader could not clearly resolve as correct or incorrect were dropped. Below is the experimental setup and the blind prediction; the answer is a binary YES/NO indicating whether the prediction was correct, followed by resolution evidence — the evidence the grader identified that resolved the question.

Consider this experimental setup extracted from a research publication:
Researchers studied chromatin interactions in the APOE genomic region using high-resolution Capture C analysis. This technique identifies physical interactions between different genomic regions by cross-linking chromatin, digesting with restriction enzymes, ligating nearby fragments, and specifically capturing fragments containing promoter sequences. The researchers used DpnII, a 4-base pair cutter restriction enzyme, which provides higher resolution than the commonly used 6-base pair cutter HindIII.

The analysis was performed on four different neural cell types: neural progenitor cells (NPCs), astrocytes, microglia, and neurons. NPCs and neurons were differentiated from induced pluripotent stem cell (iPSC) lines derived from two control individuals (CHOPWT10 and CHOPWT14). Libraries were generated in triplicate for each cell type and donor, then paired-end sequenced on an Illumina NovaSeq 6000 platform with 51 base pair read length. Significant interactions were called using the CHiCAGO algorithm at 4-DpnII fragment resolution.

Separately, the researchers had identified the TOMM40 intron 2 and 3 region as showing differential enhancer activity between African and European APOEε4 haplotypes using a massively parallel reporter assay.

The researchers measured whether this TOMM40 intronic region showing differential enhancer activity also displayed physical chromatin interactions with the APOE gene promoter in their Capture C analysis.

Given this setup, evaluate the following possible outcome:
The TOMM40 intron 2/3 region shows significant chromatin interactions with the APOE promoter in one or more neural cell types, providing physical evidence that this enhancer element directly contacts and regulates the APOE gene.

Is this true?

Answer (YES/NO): YES